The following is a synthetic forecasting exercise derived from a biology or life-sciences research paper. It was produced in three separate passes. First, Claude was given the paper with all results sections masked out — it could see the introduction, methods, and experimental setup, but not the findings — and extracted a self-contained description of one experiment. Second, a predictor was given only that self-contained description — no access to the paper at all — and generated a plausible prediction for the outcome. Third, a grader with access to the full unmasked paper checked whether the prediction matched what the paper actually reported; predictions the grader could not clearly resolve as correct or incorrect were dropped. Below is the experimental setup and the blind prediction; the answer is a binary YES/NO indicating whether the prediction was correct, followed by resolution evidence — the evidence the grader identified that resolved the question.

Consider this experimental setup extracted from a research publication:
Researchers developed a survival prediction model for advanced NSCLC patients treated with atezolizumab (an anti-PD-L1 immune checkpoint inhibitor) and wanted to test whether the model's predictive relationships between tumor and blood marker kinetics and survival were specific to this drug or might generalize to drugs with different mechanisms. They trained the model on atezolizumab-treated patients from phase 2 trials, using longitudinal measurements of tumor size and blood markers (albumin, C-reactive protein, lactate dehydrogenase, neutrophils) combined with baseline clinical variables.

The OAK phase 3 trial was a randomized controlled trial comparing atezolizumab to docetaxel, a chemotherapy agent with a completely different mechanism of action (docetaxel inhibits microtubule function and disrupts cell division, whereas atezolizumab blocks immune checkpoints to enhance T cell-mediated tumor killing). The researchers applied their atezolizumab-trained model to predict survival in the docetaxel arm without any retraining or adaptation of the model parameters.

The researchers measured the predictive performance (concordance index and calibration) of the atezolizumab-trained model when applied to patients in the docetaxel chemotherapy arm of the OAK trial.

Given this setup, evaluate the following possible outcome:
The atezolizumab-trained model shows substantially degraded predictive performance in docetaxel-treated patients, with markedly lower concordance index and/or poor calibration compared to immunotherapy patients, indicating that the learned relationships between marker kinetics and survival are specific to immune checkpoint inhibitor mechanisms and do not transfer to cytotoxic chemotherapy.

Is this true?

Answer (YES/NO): NO